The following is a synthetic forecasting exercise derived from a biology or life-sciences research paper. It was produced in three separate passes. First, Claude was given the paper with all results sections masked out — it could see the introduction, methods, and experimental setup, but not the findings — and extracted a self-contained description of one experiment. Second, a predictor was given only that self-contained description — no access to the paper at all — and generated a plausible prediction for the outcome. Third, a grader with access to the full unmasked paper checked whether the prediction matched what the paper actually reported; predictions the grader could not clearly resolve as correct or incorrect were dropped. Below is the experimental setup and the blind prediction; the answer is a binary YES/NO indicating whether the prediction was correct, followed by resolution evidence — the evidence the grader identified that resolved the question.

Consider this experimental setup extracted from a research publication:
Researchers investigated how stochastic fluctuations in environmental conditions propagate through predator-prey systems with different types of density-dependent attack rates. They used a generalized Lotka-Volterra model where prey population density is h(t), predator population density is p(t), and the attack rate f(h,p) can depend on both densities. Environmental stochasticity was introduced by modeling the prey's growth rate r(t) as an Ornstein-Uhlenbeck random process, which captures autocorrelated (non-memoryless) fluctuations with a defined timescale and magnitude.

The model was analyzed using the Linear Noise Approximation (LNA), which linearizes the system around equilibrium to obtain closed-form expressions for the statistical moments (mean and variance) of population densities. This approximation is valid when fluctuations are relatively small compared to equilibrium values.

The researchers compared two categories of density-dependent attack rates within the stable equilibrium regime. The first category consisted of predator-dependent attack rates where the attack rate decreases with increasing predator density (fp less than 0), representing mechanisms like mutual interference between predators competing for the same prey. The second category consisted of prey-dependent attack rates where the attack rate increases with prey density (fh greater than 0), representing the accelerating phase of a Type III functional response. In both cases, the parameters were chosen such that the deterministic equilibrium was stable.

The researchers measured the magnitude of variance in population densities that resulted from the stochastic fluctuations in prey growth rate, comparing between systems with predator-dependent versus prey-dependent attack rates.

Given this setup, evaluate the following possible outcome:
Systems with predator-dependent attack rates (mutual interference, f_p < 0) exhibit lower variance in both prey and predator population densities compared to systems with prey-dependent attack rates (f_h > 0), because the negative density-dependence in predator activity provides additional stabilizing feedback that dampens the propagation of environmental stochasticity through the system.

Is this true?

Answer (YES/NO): NO